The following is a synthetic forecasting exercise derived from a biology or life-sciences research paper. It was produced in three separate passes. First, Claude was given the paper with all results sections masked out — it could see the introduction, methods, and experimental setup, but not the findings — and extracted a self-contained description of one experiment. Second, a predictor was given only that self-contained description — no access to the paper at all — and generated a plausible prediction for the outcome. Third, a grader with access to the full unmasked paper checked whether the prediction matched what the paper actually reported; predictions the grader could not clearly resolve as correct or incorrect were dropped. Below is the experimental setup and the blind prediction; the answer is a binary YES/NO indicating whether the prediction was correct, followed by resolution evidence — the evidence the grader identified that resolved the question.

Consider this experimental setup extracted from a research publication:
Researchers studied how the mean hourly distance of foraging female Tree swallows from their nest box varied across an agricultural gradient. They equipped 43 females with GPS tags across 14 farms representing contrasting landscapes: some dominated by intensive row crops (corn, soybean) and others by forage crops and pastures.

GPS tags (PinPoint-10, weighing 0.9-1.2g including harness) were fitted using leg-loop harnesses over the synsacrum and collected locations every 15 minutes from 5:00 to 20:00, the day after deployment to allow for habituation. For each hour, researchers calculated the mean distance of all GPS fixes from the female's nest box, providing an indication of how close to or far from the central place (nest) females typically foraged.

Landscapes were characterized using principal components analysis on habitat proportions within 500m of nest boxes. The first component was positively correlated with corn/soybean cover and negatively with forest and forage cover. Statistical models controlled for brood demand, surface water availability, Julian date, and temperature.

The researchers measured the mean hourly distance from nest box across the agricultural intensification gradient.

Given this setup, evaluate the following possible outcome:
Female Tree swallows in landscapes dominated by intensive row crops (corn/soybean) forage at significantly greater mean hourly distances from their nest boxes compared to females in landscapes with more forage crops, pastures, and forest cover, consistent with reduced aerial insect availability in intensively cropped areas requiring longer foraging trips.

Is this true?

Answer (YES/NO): NO